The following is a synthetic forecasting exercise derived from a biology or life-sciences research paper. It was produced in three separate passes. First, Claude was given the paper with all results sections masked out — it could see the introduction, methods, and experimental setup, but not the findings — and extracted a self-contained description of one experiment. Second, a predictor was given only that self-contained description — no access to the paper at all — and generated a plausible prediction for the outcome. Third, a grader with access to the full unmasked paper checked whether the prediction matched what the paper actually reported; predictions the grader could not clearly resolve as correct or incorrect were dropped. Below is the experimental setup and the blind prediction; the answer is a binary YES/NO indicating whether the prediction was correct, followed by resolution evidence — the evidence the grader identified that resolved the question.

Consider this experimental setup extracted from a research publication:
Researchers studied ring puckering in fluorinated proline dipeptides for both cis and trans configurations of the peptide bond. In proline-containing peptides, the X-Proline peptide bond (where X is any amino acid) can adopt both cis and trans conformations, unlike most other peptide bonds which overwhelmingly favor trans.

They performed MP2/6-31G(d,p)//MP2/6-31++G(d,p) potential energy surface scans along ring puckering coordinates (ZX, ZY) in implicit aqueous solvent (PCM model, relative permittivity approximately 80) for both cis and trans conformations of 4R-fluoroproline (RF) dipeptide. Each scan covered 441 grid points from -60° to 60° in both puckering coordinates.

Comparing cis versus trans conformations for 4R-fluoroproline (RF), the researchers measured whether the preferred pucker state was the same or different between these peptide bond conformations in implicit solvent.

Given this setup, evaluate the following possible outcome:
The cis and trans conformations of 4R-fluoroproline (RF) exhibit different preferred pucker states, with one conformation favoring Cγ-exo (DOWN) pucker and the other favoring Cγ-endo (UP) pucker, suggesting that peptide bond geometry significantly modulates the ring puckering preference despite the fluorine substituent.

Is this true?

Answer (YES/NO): NO